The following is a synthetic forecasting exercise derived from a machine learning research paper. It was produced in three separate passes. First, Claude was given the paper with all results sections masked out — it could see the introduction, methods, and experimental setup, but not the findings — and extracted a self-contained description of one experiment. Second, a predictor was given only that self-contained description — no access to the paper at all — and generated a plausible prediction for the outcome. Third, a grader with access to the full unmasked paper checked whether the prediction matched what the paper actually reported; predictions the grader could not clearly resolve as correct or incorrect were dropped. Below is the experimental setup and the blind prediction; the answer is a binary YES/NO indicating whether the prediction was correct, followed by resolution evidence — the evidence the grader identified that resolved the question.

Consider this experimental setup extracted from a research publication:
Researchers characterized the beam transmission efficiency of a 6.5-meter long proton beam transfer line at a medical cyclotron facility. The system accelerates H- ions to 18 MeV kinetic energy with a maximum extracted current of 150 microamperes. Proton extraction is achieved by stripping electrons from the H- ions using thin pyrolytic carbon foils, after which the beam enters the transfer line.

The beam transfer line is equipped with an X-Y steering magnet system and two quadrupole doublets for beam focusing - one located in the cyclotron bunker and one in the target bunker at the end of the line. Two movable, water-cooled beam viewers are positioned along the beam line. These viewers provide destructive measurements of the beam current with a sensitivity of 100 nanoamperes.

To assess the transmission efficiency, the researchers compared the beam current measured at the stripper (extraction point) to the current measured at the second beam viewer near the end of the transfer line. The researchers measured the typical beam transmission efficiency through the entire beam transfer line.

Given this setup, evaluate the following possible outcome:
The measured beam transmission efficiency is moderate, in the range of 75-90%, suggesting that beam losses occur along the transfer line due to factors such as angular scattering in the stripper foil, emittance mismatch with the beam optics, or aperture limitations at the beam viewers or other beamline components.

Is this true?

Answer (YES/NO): NO